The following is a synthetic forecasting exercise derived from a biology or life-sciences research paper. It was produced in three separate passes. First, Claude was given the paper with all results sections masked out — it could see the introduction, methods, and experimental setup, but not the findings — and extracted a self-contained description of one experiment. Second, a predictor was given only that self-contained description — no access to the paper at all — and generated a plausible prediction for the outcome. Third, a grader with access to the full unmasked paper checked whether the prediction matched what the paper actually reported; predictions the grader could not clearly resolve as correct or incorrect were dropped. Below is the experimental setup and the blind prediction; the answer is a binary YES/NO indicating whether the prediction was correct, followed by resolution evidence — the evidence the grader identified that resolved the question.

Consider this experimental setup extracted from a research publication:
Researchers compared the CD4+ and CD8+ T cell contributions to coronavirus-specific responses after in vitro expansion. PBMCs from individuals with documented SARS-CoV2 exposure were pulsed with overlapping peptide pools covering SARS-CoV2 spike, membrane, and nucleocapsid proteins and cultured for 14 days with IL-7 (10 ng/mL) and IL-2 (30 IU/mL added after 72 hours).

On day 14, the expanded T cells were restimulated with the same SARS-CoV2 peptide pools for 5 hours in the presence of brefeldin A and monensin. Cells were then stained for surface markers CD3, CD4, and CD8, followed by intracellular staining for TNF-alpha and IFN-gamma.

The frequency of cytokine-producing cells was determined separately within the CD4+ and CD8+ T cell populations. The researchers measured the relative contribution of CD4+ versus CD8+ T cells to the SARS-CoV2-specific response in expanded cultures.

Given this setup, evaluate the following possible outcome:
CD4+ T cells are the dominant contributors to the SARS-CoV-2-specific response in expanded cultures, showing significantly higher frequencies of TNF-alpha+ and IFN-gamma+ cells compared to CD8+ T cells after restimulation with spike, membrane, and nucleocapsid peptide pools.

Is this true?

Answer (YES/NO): YES